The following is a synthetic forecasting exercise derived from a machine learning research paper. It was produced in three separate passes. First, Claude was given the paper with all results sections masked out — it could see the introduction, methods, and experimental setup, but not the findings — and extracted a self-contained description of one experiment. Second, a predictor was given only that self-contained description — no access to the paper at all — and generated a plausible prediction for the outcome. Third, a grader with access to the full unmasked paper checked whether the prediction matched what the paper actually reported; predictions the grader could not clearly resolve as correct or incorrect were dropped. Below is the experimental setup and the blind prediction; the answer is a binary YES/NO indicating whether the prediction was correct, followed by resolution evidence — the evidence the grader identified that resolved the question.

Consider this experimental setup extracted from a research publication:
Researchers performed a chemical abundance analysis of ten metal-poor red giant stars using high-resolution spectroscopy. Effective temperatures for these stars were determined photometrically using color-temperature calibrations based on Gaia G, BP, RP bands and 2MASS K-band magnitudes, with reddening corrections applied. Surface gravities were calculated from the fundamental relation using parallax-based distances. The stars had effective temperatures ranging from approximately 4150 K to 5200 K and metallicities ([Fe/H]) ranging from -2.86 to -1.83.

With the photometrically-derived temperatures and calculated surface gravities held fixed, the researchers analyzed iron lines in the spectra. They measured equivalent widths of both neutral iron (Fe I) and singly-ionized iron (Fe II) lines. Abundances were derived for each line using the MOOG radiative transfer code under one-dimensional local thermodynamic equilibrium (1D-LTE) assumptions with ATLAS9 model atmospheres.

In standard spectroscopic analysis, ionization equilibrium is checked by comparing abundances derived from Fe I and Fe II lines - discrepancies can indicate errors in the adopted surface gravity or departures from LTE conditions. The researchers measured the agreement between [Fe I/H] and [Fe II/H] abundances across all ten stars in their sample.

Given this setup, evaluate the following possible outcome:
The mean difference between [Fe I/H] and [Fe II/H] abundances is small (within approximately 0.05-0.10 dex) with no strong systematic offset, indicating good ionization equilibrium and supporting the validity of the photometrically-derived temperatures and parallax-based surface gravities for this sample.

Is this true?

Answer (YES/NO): YES